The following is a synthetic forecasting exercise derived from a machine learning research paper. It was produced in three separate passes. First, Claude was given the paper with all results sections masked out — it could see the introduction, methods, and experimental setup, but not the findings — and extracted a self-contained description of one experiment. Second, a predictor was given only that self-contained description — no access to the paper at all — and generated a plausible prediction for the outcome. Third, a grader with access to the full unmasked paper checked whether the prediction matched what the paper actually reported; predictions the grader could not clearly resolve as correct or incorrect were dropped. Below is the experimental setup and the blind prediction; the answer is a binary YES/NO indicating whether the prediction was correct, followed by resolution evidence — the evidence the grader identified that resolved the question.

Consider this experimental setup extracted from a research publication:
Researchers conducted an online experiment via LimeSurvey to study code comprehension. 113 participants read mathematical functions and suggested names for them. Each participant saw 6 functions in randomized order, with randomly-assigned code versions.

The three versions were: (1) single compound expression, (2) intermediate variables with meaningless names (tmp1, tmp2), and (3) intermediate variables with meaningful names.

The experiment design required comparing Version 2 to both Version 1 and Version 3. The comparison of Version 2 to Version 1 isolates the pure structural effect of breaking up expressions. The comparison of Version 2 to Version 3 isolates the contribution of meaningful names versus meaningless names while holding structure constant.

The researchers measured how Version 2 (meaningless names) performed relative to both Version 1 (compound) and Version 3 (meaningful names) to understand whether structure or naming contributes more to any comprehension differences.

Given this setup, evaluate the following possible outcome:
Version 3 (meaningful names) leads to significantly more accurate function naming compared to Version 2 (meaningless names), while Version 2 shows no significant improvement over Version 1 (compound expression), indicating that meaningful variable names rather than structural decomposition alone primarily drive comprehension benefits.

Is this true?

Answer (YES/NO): NO